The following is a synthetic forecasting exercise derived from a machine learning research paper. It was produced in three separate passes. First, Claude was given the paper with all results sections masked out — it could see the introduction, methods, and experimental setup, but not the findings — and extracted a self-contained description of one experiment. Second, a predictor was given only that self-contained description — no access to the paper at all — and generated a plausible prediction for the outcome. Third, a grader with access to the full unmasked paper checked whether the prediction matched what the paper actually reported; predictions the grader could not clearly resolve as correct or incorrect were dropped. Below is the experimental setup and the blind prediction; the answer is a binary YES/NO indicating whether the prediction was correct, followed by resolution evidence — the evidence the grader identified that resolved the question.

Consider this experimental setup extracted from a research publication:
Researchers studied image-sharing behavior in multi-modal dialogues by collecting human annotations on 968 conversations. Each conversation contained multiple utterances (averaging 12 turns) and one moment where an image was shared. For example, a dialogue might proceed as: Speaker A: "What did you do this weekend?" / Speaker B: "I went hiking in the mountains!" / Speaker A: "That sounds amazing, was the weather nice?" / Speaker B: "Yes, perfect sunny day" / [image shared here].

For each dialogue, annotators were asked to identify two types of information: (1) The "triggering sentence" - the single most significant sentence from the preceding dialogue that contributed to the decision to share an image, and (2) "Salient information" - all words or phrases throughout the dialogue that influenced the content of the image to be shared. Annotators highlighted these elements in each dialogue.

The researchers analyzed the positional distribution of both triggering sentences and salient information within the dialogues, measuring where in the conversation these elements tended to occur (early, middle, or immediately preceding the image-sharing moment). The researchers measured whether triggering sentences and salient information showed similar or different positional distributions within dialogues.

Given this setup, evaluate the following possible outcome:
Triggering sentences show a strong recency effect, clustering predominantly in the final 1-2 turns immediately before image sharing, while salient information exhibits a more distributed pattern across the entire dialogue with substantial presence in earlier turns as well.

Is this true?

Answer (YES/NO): YES